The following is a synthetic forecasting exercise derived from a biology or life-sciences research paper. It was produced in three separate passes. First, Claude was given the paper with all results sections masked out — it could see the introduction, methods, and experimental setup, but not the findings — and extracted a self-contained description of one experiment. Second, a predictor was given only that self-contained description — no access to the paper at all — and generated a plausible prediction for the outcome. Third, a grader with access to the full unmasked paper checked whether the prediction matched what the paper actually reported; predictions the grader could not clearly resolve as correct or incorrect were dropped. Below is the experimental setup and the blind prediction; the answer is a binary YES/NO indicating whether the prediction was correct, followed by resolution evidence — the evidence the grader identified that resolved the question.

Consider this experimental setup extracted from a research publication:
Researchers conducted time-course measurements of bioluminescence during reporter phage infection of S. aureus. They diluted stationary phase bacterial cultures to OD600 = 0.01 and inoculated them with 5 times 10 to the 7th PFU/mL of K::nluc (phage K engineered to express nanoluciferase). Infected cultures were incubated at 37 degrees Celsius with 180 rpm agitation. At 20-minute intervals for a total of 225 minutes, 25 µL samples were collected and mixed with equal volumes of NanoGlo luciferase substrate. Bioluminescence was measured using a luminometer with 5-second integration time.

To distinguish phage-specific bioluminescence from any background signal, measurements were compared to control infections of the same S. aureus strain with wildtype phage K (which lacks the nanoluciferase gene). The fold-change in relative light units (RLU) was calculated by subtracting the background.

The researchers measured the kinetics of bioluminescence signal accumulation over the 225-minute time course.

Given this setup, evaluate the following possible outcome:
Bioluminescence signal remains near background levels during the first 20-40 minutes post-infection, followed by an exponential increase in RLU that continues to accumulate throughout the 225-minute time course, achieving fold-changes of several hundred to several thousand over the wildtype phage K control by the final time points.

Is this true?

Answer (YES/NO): NO